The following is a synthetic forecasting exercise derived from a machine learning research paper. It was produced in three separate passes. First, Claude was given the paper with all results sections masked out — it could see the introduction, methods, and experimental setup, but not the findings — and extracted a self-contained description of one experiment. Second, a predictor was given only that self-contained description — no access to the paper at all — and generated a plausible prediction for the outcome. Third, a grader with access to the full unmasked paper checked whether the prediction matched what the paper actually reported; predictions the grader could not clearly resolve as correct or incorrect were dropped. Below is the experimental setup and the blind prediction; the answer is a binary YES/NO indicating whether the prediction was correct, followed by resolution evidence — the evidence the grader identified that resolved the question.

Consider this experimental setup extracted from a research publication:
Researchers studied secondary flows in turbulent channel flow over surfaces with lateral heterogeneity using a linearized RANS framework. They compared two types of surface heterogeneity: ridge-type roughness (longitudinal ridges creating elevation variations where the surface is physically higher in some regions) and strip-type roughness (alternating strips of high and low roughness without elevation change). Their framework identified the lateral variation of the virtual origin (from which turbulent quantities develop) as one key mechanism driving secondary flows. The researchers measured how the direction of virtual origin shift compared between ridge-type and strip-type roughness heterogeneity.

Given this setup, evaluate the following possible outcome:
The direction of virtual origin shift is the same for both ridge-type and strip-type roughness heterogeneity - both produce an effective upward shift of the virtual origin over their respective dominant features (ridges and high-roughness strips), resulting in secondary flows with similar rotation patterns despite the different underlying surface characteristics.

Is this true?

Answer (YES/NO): NO